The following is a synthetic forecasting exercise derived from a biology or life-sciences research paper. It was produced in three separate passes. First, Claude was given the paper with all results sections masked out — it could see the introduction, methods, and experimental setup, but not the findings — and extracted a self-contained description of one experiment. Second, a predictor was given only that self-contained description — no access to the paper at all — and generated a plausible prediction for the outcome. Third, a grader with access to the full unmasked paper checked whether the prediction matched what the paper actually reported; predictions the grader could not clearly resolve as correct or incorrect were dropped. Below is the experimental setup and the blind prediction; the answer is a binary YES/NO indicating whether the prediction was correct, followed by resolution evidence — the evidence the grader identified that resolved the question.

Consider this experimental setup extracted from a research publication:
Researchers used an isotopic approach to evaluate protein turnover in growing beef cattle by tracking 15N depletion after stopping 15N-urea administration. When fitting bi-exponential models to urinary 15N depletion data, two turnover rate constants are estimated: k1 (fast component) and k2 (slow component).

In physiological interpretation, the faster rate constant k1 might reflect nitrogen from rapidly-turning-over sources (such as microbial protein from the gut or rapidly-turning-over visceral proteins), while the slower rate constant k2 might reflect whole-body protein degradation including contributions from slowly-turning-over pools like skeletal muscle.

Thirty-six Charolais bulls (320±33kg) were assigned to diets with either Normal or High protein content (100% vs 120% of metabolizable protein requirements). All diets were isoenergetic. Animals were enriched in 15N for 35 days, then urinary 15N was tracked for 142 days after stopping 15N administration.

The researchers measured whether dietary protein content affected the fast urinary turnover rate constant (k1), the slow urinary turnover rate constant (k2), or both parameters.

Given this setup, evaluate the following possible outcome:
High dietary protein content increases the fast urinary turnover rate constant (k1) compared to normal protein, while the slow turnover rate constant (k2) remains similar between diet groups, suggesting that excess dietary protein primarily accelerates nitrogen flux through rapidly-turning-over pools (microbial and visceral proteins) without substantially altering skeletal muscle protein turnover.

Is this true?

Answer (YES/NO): NO